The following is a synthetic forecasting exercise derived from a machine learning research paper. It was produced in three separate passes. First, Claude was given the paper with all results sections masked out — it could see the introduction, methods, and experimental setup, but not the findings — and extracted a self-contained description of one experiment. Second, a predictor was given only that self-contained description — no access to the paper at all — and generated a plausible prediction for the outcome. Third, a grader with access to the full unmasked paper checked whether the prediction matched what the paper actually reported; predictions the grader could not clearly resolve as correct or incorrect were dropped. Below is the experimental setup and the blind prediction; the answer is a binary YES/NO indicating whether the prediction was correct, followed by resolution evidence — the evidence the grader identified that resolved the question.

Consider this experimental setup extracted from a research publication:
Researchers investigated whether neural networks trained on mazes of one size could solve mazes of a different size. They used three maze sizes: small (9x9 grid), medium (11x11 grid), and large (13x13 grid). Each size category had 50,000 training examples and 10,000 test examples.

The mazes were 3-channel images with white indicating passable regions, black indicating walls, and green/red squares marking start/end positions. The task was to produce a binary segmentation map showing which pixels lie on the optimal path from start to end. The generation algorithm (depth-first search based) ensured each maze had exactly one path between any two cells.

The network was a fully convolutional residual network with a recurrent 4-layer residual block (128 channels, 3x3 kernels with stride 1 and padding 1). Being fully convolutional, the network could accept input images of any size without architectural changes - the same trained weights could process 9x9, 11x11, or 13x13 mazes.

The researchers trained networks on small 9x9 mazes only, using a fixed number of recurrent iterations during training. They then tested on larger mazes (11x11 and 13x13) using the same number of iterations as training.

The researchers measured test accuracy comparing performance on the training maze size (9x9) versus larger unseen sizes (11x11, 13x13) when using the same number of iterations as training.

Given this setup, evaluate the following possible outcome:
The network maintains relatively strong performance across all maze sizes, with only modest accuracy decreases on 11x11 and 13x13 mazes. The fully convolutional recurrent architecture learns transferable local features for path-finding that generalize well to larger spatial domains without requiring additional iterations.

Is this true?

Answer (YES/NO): NO